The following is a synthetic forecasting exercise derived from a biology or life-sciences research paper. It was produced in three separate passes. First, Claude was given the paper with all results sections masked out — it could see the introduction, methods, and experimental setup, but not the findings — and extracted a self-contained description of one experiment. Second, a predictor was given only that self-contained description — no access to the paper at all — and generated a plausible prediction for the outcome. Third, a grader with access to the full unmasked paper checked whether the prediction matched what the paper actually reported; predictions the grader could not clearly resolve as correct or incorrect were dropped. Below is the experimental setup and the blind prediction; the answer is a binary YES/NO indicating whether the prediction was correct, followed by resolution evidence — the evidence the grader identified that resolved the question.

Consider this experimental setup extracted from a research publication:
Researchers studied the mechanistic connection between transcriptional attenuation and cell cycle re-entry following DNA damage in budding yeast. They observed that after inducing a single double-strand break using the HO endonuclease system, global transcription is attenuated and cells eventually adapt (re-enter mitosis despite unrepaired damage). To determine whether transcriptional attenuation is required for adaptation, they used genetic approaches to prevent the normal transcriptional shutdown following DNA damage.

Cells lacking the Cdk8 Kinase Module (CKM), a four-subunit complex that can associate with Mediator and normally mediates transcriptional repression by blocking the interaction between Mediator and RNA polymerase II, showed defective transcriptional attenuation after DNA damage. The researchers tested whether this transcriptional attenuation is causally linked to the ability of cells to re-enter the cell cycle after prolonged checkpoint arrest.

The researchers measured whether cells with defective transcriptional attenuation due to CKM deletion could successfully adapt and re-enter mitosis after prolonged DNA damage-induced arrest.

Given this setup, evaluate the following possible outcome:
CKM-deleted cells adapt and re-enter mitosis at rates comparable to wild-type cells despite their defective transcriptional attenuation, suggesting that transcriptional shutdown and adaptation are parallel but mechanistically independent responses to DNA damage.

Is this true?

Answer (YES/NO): NO